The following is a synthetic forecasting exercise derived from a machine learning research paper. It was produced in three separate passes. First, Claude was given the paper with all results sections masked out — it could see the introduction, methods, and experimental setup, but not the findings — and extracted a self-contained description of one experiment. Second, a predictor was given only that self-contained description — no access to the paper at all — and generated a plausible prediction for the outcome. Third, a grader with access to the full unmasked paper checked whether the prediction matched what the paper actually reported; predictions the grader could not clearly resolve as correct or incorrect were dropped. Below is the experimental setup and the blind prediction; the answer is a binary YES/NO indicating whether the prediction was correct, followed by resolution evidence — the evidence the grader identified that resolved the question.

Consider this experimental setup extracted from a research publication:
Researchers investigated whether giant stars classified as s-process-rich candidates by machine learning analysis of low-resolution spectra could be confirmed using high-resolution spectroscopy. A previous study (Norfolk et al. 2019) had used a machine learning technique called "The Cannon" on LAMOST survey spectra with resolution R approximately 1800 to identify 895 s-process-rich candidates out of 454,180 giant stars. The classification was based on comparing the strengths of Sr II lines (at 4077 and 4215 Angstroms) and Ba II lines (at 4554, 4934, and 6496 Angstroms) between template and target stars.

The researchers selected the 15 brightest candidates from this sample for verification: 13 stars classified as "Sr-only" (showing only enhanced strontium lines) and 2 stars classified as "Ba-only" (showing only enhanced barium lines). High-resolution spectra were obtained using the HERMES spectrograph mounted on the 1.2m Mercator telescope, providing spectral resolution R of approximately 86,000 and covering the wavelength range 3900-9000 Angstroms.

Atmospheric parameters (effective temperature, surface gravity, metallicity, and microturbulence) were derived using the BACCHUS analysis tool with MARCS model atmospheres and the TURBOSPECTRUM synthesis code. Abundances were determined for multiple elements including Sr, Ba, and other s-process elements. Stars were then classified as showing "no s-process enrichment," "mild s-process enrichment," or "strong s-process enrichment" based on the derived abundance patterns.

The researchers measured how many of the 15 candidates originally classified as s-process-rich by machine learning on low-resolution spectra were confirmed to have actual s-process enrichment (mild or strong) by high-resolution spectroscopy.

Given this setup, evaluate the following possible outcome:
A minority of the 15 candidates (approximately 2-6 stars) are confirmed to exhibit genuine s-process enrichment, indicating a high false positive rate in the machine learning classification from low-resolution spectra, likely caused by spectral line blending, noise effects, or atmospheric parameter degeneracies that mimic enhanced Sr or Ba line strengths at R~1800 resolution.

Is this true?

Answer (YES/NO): NO